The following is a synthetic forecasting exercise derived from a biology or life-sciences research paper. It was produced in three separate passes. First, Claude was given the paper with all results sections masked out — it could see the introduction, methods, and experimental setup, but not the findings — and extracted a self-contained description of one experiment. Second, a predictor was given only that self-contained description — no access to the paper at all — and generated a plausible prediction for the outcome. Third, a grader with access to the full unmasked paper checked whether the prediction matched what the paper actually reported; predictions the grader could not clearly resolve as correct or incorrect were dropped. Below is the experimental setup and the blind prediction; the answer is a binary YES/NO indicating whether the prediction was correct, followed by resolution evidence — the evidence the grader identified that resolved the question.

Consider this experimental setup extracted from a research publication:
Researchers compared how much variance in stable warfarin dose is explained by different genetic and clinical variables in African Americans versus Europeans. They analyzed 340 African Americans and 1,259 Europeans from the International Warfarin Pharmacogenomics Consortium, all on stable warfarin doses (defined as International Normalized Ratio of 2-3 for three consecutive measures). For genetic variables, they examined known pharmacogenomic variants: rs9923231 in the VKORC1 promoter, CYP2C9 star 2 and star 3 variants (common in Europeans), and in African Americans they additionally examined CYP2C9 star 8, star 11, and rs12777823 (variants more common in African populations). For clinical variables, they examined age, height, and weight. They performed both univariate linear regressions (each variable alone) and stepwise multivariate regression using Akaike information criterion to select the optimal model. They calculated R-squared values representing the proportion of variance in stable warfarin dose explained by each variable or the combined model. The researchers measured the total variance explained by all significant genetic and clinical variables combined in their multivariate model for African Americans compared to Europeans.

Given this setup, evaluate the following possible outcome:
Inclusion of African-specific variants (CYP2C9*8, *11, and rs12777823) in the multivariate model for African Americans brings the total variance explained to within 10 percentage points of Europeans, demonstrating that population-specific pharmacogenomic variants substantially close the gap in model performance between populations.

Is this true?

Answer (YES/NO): NO